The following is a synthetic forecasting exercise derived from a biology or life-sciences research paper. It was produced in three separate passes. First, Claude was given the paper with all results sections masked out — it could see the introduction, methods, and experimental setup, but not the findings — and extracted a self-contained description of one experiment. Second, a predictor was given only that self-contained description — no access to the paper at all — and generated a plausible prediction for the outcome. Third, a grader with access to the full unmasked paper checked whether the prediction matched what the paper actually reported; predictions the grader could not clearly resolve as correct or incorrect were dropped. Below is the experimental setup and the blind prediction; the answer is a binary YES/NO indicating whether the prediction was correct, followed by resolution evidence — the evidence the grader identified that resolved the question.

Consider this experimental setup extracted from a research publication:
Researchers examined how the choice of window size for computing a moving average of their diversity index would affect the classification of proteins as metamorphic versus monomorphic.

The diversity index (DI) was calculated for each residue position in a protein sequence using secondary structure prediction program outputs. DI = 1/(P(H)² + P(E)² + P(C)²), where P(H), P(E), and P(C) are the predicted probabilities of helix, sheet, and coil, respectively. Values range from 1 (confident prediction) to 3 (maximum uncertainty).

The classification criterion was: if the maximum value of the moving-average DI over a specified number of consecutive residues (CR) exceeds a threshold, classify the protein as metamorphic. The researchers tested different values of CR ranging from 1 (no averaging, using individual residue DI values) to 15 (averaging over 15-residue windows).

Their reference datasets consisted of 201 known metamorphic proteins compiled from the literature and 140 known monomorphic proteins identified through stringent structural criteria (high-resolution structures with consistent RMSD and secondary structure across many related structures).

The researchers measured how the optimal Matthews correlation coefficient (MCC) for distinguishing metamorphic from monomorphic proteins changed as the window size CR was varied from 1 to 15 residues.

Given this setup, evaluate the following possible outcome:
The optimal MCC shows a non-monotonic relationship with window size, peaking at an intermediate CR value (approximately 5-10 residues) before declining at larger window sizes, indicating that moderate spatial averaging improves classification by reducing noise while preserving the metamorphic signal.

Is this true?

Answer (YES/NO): NO